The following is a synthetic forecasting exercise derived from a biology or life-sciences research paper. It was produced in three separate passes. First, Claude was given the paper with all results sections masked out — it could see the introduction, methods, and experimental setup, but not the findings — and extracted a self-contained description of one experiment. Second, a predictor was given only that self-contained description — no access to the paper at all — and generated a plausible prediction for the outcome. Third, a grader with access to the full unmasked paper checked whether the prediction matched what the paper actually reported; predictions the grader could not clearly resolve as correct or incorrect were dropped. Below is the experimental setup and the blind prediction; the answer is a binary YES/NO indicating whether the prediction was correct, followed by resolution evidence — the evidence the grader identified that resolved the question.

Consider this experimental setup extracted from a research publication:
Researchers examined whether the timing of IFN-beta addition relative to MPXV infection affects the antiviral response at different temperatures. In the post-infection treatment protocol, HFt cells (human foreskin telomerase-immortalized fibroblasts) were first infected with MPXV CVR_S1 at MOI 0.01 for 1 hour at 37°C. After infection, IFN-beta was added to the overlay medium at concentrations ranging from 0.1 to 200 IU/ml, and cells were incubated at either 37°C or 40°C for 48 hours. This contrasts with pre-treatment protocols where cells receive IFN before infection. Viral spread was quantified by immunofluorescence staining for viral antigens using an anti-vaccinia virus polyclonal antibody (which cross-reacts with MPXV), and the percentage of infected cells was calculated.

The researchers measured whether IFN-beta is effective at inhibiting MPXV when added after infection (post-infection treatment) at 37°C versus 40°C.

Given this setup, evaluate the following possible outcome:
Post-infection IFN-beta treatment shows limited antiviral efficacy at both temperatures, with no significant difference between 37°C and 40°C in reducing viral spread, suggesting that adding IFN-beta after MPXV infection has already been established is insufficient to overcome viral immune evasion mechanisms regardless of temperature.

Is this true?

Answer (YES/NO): NO